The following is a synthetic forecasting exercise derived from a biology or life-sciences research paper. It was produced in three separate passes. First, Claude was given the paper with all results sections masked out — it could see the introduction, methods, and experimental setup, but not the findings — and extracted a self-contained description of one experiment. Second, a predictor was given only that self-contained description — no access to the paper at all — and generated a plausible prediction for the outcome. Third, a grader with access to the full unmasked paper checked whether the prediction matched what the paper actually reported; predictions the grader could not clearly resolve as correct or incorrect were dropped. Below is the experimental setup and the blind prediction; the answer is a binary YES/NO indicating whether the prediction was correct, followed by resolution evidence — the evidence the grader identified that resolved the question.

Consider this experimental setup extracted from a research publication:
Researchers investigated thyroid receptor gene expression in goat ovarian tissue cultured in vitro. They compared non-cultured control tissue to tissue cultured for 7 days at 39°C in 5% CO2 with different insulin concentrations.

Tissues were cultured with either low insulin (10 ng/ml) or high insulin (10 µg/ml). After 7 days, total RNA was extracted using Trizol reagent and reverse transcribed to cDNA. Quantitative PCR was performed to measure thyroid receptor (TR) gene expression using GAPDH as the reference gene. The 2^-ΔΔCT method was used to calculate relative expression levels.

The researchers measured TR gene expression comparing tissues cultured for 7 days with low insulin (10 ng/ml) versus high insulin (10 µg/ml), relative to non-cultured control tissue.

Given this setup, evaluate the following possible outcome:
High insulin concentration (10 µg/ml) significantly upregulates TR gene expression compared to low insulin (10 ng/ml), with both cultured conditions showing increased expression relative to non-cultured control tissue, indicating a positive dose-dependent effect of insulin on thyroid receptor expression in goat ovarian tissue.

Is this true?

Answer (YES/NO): NO